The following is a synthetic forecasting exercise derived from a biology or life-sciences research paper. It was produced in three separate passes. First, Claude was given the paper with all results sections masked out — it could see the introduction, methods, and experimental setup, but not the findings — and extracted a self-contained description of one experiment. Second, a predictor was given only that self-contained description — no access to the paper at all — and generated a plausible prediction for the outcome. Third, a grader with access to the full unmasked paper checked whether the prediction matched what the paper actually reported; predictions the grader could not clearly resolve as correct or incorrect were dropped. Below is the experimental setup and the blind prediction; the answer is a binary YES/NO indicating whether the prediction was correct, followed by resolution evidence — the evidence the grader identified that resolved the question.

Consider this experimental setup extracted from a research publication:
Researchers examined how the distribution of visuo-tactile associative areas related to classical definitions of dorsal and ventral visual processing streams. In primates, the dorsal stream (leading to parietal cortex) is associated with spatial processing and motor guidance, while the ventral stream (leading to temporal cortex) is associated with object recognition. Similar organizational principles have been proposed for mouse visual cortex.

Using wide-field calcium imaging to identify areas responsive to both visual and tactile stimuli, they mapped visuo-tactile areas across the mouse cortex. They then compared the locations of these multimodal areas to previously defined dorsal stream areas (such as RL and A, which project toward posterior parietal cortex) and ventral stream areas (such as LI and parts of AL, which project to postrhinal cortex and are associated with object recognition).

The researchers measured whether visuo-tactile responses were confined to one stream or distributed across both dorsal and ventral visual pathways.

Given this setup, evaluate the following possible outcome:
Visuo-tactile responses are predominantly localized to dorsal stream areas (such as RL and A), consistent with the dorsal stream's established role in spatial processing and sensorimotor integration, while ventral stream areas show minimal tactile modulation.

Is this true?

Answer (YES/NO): NO